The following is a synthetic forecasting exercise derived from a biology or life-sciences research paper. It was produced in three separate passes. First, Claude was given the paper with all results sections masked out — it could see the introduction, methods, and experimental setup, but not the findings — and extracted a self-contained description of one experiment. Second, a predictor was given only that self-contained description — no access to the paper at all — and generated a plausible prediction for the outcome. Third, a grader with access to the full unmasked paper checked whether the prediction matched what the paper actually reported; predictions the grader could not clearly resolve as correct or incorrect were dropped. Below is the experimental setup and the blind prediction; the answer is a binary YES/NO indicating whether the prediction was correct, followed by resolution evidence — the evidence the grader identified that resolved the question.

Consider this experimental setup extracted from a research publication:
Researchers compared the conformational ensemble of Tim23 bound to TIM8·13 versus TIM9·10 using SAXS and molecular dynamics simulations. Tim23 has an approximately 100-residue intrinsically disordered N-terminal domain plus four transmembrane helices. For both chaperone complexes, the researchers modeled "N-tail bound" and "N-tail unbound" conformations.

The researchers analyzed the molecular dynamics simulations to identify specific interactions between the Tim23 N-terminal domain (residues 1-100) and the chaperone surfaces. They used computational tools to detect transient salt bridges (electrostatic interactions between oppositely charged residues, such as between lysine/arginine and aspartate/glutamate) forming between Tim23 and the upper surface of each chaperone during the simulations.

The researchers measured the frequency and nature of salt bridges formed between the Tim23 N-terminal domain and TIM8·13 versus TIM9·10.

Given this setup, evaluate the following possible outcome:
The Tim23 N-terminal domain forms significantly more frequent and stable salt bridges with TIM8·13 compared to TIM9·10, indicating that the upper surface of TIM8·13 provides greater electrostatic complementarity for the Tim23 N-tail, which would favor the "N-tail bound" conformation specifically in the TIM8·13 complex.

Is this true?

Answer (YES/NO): NO